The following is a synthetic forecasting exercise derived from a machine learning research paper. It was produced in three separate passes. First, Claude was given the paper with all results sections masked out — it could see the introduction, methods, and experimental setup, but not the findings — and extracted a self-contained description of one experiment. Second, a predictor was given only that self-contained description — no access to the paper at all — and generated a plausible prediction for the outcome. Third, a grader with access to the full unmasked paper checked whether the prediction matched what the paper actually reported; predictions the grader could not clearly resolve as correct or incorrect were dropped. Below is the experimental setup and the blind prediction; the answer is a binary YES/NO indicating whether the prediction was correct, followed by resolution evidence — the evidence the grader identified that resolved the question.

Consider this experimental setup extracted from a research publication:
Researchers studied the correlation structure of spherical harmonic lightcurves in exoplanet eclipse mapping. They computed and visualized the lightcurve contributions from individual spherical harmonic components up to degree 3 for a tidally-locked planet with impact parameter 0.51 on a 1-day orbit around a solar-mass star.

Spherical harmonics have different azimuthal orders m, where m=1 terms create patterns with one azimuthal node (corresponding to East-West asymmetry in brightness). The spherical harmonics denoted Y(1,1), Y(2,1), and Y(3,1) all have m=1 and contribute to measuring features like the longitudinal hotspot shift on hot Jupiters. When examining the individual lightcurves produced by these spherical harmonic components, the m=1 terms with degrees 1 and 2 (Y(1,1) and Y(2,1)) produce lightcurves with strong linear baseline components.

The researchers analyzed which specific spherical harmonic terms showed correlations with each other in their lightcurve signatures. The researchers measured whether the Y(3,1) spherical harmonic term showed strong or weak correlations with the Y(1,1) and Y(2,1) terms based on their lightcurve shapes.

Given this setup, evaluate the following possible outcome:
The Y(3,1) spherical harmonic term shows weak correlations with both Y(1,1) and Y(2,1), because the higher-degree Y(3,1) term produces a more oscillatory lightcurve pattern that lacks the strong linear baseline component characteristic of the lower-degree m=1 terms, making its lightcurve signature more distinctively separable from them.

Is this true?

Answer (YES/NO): NO